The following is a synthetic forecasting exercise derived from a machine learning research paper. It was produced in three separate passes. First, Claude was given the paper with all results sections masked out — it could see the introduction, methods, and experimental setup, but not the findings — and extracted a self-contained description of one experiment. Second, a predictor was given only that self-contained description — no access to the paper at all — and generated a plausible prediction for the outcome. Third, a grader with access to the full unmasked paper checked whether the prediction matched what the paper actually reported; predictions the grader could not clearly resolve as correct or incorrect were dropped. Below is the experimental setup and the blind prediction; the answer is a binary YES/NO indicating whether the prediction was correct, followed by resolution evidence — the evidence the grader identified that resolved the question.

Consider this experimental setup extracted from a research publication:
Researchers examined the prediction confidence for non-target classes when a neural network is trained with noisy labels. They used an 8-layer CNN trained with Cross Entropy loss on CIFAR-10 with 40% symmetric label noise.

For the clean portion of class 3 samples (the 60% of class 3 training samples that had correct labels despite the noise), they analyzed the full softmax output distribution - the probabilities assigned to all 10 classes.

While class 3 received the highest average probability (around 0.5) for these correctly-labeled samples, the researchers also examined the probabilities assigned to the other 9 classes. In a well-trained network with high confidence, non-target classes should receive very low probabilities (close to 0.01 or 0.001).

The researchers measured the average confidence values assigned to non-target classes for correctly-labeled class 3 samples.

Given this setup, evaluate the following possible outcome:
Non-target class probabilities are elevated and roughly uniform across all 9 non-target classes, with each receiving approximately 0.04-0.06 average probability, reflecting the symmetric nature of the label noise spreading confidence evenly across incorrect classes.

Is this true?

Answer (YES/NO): NO